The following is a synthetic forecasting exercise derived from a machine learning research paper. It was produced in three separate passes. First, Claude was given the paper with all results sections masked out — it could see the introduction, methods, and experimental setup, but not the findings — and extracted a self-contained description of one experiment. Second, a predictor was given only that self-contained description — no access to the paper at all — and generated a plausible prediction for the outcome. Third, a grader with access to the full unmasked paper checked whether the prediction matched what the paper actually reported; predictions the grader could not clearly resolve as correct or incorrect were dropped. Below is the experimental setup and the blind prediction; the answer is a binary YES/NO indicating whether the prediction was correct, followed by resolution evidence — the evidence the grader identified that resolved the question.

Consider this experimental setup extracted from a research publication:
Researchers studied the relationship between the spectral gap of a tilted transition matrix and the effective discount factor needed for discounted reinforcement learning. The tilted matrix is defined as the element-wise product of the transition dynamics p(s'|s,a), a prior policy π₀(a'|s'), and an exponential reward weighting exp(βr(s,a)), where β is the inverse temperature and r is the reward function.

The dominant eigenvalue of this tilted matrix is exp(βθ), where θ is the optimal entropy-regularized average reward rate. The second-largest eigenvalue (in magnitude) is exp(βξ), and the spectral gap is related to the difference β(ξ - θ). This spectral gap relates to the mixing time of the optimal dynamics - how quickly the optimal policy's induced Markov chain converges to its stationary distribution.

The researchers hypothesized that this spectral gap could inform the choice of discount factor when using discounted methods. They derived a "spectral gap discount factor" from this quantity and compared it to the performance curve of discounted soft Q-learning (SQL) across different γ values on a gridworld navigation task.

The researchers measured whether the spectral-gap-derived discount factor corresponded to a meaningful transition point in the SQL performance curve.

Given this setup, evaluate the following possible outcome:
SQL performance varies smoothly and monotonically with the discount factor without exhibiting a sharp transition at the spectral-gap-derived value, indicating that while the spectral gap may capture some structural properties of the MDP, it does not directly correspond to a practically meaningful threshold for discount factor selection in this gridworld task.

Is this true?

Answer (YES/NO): NO